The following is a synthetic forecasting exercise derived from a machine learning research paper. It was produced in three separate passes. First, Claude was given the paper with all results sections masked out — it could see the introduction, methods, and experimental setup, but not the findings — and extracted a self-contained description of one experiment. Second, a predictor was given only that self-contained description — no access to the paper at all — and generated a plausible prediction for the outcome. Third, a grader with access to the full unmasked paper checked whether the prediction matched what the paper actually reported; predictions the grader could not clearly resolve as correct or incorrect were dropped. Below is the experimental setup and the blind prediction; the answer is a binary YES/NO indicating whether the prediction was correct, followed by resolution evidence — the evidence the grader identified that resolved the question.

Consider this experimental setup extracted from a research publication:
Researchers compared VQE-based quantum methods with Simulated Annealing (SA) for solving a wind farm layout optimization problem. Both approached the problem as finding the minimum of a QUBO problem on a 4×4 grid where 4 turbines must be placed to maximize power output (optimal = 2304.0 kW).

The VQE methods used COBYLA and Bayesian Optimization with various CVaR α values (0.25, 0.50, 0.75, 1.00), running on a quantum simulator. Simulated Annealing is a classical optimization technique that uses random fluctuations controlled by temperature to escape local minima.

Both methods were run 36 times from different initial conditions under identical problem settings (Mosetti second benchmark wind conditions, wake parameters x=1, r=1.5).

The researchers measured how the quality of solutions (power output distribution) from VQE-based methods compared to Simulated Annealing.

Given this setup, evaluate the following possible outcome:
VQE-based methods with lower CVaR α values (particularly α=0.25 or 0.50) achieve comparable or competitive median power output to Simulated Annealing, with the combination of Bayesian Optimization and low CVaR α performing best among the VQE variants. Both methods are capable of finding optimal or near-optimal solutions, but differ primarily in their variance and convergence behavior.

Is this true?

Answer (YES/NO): NO